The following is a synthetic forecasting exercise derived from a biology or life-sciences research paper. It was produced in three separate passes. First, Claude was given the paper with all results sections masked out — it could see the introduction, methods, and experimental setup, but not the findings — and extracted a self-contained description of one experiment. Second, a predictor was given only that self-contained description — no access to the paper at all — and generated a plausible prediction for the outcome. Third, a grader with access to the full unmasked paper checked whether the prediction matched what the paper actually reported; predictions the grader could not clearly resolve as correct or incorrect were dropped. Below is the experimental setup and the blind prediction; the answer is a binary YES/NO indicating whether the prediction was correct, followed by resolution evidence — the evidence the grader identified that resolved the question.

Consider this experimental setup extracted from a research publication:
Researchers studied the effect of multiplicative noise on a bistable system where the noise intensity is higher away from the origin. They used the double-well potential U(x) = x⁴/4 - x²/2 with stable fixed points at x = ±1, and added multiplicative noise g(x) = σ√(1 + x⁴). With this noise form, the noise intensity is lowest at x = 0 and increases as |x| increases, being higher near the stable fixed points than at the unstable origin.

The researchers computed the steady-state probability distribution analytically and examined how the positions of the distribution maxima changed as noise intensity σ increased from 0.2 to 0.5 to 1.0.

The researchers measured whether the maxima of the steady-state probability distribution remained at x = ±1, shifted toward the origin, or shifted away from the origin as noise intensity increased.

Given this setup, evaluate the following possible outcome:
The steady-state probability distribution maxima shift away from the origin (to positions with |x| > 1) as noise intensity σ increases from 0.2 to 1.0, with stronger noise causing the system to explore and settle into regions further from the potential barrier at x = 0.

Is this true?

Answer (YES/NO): NO